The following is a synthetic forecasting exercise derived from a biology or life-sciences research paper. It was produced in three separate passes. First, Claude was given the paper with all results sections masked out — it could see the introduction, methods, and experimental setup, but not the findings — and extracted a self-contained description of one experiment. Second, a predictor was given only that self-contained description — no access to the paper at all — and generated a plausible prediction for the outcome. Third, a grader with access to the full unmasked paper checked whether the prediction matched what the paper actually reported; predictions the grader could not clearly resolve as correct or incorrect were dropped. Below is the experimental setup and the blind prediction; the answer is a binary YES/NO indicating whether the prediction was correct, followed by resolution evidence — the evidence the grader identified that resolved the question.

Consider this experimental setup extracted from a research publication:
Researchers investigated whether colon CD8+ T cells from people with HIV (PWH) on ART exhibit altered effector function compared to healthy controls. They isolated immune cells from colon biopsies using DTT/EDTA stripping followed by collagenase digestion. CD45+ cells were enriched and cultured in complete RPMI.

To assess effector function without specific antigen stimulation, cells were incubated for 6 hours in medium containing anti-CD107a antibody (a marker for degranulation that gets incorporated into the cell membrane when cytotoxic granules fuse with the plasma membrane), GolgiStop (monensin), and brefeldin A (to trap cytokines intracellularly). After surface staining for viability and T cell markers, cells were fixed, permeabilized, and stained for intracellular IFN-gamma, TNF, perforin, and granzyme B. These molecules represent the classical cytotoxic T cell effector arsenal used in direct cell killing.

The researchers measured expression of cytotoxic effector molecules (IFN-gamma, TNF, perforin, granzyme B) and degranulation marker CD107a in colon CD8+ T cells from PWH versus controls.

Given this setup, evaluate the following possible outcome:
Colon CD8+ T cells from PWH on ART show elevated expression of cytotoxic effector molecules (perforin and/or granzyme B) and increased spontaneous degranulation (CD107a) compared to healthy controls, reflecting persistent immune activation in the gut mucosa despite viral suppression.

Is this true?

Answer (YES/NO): NO